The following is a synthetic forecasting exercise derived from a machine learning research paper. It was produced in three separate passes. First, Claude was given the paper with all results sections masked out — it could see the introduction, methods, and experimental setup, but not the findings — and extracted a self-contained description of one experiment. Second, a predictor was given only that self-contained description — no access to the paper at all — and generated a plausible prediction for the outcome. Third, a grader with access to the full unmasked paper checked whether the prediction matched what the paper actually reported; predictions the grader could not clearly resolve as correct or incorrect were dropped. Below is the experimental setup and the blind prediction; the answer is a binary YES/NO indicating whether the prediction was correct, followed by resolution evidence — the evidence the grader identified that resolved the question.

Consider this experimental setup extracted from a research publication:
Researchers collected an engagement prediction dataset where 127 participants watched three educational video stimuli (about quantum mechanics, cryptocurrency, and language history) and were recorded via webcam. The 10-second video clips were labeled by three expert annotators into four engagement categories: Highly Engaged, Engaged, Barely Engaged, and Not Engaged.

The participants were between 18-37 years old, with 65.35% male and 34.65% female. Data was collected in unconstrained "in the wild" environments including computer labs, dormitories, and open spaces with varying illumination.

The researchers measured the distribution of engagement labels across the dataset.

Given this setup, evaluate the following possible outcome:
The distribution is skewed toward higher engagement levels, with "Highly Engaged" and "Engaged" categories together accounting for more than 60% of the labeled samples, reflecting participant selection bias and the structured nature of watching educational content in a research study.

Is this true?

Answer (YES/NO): YES